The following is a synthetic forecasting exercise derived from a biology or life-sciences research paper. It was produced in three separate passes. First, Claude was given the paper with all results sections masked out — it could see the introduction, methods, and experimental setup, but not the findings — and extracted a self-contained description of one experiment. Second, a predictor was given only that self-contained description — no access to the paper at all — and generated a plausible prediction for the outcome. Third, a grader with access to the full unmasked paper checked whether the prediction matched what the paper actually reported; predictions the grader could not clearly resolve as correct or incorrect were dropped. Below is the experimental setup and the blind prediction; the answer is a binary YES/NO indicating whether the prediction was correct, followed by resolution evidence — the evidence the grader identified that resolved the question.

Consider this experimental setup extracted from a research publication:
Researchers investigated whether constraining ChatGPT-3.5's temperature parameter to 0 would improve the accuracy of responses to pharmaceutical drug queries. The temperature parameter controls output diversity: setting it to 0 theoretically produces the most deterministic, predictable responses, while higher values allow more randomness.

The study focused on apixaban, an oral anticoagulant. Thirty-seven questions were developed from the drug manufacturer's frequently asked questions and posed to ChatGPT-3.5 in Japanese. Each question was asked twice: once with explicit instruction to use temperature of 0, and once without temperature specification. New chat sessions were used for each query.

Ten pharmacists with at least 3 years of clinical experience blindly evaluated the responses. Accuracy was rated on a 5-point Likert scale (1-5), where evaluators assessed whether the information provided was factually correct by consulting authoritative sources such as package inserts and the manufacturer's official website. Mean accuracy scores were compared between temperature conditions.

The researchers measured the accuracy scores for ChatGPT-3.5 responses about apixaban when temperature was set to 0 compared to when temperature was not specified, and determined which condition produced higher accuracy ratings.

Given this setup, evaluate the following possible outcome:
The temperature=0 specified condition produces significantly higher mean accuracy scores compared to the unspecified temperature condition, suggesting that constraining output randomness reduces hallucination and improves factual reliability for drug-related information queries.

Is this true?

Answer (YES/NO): NO